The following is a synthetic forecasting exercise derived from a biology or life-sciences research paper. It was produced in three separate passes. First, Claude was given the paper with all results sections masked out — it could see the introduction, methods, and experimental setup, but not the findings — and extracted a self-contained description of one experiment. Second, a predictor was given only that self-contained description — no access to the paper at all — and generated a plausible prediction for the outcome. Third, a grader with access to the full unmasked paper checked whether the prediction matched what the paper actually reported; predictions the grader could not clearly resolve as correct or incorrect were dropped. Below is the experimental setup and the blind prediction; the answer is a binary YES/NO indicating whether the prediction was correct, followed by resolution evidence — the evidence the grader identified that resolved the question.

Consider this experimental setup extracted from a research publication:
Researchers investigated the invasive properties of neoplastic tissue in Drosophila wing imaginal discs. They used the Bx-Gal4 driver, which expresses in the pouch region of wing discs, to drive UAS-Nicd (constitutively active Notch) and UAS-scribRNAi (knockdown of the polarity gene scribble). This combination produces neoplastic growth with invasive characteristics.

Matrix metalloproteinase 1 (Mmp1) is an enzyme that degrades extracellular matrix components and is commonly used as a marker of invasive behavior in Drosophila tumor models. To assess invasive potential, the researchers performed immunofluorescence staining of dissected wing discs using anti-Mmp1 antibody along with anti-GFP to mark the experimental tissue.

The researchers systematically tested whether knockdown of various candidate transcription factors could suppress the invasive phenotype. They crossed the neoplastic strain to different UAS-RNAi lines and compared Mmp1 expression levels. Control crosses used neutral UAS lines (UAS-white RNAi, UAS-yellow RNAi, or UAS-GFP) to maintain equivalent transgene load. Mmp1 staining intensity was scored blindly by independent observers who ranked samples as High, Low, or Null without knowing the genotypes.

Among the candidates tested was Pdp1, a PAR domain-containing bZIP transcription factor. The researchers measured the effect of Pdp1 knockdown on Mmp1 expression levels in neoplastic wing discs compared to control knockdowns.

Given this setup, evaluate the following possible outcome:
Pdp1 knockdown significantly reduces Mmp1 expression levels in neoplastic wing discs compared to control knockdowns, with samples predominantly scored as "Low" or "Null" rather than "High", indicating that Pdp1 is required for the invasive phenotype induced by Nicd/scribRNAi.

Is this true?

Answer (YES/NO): YES